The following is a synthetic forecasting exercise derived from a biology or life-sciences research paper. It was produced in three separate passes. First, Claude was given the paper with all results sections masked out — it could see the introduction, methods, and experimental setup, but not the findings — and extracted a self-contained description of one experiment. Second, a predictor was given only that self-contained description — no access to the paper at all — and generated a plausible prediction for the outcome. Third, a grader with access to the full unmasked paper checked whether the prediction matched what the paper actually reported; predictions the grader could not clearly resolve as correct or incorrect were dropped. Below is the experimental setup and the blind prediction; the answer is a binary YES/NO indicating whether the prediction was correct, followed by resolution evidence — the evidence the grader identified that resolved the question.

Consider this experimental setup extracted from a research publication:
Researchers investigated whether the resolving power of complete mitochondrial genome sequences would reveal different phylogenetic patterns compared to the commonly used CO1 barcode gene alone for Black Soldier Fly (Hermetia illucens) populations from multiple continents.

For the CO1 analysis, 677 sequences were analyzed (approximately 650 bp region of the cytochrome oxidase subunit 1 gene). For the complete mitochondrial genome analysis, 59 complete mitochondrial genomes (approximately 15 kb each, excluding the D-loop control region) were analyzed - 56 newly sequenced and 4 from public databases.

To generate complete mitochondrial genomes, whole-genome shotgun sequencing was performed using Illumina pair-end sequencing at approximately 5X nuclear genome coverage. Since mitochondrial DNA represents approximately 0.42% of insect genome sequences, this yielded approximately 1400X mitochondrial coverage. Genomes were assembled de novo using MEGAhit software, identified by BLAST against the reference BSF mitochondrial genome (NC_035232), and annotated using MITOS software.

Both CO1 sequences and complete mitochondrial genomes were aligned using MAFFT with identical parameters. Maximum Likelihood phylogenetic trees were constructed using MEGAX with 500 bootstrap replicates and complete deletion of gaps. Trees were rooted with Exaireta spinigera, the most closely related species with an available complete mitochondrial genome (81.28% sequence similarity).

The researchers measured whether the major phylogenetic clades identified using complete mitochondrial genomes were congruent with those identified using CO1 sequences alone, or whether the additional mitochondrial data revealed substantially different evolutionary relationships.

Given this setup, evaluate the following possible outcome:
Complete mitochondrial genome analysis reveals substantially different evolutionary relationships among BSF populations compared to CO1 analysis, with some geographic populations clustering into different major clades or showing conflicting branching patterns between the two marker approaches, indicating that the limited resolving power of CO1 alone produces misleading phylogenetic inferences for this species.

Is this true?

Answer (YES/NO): NO